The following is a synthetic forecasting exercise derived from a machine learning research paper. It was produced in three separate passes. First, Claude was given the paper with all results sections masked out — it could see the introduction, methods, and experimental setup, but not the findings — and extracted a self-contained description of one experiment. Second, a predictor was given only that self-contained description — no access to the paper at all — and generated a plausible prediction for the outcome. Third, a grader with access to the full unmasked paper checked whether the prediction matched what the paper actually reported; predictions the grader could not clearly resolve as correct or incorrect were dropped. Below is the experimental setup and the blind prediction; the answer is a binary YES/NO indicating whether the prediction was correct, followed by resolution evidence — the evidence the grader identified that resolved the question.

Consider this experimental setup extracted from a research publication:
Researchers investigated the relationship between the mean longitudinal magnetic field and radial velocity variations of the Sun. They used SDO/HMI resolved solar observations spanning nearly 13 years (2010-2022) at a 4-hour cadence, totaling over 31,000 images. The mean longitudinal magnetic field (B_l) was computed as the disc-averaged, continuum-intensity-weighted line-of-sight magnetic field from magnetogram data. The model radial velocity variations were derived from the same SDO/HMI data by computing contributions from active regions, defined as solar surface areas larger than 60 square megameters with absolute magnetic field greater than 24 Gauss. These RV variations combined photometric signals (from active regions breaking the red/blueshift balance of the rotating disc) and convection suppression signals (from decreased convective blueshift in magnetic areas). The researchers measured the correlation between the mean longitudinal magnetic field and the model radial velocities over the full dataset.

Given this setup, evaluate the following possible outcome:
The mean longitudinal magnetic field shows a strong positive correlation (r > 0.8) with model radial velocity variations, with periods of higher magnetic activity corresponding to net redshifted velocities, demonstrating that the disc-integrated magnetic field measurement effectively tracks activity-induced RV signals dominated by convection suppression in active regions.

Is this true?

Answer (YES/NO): NO